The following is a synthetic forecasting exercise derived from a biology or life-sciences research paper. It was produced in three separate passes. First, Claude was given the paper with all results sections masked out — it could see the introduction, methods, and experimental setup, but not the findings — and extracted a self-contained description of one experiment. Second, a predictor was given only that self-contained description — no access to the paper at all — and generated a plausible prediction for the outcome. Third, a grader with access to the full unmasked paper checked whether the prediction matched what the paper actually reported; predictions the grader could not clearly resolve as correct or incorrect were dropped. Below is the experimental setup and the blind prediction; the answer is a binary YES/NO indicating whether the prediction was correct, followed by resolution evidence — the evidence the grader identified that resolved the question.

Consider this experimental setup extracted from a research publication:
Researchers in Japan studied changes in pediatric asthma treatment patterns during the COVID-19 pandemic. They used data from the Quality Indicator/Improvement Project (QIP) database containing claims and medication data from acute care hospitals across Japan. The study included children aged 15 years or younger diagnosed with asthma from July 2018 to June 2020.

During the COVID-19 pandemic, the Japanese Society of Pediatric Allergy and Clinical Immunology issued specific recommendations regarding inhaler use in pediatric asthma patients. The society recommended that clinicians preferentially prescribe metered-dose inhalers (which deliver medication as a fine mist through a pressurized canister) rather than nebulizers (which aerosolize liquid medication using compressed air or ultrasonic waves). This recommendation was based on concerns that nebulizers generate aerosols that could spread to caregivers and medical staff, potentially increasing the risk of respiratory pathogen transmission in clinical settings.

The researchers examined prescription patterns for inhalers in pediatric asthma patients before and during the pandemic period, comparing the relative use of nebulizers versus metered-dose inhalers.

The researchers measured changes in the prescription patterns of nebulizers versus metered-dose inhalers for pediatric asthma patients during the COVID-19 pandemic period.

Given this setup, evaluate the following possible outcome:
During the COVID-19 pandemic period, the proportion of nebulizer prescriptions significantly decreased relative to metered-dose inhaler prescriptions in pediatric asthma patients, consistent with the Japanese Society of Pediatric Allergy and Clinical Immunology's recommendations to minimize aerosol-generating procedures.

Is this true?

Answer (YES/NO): YES